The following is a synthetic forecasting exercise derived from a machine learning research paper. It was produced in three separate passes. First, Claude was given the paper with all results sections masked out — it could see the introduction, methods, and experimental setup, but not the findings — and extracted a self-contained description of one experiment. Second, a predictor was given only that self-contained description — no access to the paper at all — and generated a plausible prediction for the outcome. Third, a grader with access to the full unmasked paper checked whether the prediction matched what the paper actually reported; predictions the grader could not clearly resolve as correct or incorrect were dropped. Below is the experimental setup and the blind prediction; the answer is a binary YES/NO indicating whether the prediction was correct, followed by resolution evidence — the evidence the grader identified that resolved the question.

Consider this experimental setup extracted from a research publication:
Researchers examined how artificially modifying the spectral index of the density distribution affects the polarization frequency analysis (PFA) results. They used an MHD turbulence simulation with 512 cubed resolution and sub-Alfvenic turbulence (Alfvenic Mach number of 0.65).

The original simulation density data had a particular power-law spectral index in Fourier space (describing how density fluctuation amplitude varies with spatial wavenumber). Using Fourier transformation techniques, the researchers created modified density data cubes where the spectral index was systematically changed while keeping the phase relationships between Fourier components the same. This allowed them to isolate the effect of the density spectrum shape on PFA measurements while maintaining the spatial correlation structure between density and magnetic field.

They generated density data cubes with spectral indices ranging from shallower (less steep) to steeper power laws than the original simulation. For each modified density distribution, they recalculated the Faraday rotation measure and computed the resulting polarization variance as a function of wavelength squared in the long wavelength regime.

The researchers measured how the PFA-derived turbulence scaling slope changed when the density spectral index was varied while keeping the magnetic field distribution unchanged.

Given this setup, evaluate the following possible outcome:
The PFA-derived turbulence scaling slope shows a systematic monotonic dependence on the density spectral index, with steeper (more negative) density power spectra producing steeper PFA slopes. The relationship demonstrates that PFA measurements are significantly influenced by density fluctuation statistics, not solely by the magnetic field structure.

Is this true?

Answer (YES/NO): NO